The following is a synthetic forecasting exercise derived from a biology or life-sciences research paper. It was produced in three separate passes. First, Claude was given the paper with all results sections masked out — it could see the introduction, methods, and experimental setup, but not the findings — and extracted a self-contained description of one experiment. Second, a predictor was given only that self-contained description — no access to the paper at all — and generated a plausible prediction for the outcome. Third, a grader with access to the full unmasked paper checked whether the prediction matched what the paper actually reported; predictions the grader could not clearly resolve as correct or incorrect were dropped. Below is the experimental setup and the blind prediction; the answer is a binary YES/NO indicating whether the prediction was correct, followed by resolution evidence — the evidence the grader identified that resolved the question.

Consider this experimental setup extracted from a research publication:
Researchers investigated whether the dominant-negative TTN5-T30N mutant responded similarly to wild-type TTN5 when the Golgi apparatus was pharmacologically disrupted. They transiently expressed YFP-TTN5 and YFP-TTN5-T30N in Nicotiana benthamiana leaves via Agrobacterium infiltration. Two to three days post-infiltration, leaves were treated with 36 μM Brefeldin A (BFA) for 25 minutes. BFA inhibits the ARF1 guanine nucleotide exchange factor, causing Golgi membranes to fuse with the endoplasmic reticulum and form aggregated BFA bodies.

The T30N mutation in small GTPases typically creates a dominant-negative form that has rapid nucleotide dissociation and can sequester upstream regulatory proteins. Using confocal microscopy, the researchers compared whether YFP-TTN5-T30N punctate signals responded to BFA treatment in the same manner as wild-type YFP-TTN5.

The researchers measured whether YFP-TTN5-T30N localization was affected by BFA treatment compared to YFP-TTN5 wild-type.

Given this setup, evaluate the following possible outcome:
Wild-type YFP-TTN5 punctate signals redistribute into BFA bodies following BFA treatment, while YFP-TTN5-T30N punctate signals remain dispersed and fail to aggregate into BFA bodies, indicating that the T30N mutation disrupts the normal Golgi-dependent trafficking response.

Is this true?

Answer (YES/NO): NO